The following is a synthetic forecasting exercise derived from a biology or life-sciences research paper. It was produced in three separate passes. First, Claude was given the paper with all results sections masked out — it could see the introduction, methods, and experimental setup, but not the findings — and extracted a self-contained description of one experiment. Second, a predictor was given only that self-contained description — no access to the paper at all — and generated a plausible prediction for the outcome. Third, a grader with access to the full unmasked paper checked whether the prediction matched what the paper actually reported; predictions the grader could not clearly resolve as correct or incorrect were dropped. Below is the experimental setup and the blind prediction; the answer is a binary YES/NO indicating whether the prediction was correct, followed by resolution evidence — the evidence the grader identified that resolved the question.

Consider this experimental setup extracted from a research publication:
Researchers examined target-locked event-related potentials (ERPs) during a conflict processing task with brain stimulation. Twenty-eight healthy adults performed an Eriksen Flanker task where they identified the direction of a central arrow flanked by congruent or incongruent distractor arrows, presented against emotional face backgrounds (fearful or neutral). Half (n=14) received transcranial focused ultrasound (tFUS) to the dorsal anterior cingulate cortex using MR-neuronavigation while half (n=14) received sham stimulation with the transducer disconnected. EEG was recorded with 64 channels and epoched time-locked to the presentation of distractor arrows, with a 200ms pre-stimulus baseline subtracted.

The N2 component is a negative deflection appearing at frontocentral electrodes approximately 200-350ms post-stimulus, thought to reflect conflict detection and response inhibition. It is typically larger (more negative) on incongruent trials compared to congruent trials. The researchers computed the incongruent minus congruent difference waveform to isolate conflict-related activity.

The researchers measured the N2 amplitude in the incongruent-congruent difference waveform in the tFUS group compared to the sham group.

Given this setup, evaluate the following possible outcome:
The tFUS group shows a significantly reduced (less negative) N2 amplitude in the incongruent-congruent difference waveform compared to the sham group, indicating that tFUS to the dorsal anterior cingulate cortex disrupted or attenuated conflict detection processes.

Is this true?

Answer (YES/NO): NO